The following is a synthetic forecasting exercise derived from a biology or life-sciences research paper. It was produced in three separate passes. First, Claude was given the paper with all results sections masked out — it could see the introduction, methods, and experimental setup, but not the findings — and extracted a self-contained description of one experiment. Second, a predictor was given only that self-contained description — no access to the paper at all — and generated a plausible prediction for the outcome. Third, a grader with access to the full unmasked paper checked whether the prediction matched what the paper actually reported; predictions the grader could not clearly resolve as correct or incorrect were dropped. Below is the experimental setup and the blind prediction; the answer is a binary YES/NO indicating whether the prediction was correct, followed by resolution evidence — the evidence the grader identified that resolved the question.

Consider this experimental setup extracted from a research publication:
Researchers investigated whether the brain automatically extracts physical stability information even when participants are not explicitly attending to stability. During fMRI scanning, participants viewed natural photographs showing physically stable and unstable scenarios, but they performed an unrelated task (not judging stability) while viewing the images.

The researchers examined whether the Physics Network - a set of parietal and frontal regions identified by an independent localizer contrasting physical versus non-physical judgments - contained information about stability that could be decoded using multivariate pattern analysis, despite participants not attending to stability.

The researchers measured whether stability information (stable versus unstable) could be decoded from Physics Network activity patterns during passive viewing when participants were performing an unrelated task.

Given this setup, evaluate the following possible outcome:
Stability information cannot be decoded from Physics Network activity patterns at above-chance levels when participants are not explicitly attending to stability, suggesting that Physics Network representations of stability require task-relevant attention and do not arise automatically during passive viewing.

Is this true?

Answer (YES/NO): NO